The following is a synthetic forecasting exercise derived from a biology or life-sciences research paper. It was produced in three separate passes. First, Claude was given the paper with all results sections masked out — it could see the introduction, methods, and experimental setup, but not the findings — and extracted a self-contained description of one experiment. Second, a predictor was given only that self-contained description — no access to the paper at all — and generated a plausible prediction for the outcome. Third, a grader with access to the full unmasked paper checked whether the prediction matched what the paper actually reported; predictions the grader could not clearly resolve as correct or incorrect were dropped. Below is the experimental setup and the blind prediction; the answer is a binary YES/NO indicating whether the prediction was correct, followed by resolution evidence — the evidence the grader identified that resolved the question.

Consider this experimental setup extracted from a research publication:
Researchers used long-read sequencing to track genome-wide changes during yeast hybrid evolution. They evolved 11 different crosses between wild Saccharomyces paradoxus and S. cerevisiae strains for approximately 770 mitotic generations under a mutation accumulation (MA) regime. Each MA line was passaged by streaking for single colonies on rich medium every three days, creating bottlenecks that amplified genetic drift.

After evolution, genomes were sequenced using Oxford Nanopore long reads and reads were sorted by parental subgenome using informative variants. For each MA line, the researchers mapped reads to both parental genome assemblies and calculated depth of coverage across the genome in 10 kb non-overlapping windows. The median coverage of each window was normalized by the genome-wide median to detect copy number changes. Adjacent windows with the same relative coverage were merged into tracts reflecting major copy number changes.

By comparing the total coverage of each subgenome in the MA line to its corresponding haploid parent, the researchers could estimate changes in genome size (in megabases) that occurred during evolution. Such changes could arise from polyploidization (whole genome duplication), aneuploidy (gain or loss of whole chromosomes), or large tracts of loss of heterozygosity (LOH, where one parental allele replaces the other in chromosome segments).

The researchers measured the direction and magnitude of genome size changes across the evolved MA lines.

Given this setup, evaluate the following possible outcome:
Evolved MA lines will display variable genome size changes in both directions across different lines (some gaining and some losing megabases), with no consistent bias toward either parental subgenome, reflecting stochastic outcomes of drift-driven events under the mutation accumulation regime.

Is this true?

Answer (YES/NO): NO